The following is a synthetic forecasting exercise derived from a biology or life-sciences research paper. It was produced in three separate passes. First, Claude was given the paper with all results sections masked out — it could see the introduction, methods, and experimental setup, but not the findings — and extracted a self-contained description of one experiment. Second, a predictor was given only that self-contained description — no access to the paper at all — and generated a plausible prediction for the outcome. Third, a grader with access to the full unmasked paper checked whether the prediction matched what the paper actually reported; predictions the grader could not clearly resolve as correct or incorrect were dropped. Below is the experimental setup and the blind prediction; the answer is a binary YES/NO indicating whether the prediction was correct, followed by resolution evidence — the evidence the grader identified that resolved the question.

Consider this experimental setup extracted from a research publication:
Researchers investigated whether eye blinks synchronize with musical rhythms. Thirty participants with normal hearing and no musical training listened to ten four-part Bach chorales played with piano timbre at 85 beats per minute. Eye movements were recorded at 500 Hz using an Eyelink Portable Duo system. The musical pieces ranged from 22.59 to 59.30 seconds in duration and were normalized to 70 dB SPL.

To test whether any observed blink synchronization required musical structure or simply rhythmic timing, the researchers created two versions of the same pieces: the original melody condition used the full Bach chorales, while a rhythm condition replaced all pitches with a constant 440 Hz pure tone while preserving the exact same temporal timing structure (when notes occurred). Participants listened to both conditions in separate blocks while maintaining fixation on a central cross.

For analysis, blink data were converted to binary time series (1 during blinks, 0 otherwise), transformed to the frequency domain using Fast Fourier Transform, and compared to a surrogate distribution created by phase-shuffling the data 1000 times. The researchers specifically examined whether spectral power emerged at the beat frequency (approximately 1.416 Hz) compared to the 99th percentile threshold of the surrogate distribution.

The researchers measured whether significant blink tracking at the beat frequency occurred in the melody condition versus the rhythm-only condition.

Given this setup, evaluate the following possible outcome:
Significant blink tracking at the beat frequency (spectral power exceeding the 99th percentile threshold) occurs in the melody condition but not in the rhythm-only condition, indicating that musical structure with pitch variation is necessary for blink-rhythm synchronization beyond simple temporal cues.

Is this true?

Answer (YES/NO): NO